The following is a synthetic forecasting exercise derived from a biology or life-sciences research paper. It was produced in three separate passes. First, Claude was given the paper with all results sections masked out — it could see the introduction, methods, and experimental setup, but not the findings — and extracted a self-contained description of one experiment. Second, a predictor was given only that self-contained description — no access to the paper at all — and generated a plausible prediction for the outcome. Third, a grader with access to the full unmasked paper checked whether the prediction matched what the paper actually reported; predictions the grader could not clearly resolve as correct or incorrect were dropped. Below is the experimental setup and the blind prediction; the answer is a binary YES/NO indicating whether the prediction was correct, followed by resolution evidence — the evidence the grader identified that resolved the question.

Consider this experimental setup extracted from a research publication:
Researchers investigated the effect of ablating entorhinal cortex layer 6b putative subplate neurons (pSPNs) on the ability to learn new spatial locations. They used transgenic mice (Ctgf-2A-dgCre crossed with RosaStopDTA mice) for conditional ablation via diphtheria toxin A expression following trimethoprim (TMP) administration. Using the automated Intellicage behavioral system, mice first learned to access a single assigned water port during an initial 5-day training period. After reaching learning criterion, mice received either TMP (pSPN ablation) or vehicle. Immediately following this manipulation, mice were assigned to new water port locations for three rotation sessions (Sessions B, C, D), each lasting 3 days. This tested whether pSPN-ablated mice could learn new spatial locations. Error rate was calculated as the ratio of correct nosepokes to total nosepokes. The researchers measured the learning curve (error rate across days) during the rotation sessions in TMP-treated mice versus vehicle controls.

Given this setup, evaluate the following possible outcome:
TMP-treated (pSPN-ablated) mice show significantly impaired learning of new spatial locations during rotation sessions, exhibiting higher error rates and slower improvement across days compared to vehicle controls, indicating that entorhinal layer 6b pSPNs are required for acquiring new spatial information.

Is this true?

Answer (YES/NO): YES